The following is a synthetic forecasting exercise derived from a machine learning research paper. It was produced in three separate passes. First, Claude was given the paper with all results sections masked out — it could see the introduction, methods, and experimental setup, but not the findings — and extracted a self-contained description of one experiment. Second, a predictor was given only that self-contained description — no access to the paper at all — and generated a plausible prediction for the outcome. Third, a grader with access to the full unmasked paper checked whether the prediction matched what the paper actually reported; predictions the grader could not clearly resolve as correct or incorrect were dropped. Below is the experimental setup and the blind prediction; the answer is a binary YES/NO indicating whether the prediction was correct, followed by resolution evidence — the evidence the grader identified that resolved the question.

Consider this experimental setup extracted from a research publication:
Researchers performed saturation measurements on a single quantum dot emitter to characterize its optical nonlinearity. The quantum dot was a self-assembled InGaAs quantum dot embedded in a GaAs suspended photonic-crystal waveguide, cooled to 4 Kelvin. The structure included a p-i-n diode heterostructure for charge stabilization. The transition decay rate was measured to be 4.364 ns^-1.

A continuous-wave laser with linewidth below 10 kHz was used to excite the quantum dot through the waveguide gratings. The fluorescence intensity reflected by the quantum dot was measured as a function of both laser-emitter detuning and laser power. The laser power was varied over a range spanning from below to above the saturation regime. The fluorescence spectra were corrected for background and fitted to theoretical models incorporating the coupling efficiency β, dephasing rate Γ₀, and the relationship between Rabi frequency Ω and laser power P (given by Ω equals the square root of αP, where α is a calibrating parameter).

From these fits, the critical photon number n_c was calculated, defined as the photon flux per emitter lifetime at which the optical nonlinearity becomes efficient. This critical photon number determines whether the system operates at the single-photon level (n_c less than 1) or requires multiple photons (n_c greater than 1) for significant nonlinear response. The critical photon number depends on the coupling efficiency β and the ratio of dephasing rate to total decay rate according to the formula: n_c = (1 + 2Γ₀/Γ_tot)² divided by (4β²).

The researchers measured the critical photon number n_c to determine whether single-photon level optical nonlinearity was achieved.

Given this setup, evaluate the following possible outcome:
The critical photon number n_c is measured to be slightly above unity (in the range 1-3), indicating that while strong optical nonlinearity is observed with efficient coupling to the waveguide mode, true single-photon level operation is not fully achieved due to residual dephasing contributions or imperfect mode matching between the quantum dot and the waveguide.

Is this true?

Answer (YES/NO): NO